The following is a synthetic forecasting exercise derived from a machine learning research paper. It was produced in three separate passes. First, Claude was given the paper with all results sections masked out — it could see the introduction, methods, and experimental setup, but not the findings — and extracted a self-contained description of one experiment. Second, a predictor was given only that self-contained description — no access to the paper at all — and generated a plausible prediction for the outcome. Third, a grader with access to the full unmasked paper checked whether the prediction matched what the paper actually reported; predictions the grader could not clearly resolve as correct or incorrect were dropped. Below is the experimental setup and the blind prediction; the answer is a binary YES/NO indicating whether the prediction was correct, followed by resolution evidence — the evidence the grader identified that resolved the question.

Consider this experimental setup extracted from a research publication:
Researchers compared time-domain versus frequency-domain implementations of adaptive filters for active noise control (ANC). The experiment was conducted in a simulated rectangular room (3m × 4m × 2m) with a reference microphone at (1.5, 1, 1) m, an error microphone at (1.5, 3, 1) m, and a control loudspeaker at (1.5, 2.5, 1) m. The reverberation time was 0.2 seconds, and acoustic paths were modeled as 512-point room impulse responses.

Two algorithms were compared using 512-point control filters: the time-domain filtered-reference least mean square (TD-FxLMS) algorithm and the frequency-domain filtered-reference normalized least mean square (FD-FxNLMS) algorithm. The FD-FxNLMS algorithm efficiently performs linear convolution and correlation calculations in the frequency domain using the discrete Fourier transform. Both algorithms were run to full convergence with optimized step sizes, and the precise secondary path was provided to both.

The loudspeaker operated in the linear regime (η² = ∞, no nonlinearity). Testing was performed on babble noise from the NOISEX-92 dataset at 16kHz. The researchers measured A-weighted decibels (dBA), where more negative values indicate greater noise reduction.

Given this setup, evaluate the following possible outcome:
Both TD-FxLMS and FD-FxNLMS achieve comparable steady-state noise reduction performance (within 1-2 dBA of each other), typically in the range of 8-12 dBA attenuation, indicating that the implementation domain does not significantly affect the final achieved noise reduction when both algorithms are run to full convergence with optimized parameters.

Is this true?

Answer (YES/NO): NO